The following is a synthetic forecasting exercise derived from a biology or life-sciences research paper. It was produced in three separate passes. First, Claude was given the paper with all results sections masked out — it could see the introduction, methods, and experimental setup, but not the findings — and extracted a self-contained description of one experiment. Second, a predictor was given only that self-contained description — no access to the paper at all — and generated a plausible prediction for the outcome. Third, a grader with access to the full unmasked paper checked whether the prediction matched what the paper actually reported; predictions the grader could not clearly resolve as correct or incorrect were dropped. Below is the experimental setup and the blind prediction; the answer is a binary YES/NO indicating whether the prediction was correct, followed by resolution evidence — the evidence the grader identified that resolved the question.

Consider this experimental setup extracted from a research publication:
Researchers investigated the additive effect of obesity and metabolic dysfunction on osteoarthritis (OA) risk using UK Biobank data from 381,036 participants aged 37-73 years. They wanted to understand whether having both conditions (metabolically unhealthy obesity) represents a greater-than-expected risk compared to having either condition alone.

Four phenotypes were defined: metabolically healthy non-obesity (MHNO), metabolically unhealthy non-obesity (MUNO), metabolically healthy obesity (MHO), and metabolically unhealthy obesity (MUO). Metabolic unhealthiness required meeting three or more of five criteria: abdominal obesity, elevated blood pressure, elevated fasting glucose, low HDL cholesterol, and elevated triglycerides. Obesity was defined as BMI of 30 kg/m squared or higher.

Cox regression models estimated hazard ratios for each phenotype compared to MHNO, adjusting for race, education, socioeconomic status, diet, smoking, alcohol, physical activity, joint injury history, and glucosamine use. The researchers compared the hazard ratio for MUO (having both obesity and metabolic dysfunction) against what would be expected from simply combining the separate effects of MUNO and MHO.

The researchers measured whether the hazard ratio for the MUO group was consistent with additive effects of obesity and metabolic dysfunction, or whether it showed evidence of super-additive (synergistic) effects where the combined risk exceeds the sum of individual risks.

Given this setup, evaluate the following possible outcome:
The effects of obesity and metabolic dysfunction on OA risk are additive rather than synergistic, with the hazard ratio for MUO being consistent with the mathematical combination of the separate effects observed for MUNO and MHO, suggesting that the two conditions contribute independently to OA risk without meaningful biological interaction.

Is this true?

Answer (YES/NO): NO